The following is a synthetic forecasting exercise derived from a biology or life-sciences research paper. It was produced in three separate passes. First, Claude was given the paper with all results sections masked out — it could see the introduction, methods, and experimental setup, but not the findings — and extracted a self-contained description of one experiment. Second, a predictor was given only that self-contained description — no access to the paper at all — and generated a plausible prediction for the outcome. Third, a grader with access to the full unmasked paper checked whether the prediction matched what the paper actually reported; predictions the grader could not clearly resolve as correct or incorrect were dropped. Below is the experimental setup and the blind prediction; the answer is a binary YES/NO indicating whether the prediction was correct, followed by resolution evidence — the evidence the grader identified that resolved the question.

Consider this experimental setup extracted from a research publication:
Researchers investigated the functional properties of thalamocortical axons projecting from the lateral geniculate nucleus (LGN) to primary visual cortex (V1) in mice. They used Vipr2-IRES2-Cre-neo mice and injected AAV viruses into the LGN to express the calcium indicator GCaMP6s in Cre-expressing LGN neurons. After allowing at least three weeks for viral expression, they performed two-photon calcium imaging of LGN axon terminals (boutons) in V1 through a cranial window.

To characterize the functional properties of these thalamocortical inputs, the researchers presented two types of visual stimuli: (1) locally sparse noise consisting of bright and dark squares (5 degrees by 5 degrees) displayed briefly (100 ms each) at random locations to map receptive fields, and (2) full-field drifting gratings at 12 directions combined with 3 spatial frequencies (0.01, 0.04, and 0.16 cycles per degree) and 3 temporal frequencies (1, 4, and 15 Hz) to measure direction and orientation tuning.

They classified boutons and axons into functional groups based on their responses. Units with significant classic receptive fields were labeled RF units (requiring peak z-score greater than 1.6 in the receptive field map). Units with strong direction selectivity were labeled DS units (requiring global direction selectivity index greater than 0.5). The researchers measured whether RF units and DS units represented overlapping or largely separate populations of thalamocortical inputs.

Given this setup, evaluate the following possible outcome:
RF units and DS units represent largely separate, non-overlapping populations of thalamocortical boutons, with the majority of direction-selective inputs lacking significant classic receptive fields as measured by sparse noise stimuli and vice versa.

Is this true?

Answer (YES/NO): YES